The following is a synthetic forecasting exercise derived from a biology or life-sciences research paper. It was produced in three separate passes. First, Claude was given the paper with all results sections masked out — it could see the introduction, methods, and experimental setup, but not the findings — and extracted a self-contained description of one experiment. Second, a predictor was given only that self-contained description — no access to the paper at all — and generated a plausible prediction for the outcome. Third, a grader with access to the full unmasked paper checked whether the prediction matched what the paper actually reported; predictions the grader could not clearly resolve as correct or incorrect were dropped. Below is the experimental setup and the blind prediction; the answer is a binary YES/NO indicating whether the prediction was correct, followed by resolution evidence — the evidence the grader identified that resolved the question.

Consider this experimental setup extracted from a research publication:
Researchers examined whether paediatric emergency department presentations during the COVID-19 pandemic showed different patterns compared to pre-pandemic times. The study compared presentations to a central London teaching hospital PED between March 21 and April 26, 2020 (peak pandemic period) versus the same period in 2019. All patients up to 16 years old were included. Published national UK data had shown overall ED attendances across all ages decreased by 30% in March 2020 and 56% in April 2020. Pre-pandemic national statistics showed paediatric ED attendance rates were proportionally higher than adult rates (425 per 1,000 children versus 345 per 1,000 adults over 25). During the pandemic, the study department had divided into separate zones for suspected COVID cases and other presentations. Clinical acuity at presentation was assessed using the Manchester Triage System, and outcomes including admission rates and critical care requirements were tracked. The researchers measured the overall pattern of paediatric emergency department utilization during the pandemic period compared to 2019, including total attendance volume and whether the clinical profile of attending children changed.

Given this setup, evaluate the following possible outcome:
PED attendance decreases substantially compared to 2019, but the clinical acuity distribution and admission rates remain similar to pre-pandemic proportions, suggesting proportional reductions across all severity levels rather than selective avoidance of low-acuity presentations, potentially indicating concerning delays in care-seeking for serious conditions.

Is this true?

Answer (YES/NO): NO